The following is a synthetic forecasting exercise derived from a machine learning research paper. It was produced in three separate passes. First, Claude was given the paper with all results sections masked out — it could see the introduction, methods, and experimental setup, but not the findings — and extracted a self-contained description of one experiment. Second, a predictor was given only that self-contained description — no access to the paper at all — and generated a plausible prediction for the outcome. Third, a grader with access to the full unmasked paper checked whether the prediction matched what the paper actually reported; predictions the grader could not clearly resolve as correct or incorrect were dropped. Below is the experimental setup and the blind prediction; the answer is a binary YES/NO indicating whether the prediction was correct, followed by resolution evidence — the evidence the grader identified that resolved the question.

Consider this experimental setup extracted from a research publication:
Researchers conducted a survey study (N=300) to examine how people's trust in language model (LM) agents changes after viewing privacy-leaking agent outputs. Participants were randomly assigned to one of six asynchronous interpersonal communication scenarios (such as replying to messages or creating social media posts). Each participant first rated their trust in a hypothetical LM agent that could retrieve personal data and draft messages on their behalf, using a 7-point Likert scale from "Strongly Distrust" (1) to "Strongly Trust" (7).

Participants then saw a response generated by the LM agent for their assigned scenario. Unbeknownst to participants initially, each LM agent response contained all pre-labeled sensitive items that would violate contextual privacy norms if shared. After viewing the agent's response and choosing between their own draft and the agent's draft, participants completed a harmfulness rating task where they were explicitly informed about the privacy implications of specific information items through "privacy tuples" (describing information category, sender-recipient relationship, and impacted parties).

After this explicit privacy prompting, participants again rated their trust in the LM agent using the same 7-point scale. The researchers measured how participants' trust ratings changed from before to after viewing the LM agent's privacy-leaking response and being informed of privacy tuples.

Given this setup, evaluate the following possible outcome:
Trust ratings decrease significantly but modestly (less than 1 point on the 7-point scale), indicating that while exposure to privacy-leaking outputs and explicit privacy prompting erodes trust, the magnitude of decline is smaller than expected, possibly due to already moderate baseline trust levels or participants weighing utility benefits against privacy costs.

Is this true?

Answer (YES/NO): NO